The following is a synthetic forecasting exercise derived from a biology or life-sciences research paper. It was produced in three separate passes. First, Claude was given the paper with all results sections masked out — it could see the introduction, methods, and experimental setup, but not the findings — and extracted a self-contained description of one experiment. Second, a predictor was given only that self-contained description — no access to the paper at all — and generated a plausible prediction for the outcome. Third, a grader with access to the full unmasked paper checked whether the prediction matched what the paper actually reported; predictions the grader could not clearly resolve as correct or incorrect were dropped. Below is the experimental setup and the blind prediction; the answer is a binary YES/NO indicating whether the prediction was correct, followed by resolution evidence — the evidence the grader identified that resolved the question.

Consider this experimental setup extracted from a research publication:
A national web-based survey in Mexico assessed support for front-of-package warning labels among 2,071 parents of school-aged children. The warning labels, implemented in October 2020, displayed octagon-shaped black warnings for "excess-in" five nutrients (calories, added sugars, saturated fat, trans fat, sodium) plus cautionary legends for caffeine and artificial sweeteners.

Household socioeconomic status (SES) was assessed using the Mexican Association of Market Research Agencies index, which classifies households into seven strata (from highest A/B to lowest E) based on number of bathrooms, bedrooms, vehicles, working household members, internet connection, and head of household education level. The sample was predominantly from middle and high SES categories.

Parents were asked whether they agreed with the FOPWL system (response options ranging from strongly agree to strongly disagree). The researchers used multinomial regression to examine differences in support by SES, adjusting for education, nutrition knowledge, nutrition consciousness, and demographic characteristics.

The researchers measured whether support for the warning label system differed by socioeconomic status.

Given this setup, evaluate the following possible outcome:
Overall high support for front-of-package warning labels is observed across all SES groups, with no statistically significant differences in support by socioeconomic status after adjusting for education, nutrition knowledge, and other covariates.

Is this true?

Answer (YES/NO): NO